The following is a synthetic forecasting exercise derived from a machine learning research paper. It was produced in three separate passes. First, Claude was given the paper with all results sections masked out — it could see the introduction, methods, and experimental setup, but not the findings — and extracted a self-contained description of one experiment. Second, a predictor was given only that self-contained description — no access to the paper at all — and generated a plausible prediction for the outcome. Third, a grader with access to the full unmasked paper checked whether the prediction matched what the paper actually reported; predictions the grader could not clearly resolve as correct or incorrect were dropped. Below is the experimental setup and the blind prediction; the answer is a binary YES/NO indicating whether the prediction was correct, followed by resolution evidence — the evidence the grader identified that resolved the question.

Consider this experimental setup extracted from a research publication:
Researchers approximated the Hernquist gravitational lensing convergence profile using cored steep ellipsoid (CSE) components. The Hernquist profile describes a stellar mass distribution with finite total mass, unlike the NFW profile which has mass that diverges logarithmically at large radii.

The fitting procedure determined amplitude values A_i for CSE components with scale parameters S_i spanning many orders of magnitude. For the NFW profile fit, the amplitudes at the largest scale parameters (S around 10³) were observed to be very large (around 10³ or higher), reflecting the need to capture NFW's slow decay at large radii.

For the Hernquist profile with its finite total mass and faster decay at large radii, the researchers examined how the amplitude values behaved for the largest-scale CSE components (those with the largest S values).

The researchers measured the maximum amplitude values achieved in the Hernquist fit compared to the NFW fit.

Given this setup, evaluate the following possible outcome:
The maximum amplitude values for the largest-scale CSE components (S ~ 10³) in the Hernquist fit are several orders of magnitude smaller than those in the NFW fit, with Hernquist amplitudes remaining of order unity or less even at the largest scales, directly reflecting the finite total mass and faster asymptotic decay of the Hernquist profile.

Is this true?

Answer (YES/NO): YES